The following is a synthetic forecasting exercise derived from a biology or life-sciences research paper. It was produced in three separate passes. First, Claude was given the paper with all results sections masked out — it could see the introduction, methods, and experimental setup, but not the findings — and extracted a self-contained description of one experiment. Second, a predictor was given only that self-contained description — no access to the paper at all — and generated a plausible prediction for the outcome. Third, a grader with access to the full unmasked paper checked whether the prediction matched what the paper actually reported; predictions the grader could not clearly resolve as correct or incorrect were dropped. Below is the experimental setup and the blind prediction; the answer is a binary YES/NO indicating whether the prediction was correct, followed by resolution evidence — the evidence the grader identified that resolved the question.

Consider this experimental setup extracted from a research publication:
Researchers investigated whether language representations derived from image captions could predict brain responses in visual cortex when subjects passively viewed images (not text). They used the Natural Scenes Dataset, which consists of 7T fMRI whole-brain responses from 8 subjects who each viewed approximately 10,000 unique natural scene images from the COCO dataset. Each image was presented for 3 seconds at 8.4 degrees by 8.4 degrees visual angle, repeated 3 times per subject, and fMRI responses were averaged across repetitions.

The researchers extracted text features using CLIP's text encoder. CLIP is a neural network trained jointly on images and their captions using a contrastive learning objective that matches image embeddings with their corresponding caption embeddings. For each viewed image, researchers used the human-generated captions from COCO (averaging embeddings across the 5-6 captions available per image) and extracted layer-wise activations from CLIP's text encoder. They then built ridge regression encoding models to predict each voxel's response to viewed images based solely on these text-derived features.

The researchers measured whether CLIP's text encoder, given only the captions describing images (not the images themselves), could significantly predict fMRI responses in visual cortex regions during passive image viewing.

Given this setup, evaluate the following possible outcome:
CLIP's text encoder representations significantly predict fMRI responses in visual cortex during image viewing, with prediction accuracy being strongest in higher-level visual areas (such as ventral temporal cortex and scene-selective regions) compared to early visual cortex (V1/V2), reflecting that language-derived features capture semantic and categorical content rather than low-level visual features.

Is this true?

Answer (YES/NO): YES